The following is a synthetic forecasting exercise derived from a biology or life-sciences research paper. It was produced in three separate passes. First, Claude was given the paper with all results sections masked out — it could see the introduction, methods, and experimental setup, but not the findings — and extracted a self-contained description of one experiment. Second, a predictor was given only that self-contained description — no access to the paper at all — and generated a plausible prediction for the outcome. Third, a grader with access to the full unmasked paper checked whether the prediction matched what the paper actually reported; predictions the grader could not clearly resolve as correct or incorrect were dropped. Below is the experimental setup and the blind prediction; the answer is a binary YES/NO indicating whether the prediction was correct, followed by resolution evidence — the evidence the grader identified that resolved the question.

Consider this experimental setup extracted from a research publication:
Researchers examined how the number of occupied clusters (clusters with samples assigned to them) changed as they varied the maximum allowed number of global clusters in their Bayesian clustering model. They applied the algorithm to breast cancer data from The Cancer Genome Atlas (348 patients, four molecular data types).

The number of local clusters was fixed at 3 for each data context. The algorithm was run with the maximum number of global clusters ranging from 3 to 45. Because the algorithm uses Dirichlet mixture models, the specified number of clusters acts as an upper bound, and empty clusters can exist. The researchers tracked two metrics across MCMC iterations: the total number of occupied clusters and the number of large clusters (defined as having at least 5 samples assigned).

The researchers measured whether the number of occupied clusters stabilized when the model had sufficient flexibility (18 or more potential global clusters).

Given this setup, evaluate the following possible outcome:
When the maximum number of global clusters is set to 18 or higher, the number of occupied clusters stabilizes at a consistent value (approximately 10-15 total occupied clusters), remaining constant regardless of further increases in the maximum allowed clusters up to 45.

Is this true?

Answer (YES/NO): NO